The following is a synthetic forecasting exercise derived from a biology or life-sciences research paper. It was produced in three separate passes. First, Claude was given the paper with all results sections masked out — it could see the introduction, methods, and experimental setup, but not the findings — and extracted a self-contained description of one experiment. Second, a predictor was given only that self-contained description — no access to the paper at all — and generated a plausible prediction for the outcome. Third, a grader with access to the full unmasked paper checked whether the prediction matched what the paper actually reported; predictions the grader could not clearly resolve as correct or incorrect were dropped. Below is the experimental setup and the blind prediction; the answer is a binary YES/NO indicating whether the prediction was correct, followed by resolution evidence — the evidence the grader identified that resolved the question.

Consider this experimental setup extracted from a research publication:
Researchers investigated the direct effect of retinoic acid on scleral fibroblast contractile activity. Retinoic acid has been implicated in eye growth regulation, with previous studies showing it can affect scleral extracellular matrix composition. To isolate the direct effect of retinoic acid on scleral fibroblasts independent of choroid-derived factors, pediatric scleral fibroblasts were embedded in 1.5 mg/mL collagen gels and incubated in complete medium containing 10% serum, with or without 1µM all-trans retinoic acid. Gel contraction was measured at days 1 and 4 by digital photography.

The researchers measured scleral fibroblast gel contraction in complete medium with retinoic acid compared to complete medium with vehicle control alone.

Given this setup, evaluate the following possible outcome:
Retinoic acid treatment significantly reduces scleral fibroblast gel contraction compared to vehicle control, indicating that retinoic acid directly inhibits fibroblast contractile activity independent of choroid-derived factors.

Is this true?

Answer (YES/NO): YES